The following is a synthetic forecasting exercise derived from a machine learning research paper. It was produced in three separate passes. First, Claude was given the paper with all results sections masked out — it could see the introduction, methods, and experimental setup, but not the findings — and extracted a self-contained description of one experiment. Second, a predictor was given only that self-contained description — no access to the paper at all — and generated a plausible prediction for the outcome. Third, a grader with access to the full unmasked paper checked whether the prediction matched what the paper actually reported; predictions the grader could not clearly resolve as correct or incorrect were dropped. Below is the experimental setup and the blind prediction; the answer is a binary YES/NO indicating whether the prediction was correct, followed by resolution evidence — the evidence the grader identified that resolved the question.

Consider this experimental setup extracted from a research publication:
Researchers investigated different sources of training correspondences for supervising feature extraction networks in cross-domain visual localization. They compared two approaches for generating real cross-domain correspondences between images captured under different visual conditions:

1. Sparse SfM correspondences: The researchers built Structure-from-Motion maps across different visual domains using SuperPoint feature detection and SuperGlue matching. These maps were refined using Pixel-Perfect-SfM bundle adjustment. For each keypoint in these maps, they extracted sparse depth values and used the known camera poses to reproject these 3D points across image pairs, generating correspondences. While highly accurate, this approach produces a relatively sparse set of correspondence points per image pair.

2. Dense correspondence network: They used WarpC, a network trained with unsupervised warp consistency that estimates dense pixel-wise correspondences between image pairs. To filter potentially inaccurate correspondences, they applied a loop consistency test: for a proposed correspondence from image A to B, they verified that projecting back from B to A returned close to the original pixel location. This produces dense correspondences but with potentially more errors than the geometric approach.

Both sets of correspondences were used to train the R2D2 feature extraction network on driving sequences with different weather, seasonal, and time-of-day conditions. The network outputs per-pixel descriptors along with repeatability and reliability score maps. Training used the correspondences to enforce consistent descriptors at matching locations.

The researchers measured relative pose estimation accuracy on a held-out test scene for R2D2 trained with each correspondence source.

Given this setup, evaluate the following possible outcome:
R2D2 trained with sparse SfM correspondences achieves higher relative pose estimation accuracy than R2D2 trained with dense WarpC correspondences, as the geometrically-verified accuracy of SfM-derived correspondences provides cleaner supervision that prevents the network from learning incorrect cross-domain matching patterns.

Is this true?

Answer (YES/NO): NO